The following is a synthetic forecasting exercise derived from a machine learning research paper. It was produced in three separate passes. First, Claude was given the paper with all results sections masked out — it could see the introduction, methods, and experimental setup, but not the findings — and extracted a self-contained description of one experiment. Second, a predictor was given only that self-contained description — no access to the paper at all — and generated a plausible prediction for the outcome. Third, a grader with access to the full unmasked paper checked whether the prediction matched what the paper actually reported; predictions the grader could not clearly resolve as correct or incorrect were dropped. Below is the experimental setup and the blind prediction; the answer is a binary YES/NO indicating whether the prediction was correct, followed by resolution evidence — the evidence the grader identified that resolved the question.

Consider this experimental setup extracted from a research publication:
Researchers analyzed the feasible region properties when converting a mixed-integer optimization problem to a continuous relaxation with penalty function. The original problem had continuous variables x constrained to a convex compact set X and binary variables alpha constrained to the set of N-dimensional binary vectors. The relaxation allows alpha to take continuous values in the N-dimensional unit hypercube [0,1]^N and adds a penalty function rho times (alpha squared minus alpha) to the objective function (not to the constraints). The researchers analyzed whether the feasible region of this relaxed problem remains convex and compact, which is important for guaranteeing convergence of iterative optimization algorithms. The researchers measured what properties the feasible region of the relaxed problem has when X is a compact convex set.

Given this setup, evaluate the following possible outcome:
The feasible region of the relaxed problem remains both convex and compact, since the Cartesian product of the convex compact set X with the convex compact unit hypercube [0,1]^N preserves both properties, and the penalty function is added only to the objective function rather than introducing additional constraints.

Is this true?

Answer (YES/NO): YES